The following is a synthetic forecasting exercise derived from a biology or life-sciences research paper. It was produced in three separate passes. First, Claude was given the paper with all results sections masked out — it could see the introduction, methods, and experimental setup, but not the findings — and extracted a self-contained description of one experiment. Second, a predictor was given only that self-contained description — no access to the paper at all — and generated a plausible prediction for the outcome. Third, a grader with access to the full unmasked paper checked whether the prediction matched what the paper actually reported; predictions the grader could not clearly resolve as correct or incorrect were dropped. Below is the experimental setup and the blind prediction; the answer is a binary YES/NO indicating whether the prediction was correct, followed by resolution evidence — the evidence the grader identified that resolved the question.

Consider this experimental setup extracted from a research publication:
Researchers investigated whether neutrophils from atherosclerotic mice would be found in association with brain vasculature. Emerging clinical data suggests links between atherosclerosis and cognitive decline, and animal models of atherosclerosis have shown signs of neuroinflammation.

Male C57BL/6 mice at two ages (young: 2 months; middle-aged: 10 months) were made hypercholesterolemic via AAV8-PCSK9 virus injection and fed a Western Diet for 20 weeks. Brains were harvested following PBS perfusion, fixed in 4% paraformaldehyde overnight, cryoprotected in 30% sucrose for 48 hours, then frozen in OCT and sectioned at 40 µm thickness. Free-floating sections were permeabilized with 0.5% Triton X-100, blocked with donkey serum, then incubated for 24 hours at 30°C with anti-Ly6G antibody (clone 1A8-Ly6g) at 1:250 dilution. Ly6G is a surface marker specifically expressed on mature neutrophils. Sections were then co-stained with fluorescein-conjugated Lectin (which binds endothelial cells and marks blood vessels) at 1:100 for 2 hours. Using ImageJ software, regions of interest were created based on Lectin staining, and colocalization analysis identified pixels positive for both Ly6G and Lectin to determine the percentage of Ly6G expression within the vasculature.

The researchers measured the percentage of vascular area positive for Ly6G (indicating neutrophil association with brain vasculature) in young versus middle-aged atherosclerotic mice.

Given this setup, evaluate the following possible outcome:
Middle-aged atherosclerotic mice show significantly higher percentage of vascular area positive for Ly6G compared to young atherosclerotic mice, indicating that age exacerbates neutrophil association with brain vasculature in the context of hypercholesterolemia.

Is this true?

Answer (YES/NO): YES